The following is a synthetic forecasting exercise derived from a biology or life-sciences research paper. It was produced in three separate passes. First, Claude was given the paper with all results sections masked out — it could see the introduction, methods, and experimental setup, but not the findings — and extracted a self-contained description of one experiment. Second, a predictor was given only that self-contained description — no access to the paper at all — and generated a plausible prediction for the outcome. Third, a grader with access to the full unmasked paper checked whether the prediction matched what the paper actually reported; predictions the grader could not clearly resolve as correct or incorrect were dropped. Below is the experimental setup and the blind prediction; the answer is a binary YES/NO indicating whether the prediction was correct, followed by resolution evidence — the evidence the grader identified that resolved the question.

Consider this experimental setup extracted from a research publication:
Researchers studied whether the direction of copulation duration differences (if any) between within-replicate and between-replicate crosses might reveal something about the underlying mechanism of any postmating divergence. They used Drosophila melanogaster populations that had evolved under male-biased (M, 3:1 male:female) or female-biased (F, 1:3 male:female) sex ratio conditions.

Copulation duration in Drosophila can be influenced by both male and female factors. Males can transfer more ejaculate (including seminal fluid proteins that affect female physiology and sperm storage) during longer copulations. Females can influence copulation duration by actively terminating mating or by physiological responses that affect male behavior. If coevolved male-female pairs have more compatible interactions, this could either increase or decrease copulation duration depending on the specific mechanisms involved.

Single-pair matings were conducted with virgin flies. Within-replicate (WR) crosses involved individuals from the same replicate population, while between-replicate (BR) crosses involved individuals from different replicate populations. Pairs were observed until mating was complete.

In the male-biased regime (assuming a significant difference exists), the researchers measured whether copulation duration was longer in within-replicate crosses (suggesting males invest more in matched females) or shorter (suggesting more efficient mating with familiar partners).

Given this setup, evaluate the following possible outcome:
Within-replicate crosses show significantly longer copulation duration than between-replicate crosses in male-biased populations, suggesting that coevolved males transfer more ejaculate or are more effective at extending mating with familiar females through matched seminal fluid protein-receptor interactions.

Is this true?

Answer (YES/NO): YES